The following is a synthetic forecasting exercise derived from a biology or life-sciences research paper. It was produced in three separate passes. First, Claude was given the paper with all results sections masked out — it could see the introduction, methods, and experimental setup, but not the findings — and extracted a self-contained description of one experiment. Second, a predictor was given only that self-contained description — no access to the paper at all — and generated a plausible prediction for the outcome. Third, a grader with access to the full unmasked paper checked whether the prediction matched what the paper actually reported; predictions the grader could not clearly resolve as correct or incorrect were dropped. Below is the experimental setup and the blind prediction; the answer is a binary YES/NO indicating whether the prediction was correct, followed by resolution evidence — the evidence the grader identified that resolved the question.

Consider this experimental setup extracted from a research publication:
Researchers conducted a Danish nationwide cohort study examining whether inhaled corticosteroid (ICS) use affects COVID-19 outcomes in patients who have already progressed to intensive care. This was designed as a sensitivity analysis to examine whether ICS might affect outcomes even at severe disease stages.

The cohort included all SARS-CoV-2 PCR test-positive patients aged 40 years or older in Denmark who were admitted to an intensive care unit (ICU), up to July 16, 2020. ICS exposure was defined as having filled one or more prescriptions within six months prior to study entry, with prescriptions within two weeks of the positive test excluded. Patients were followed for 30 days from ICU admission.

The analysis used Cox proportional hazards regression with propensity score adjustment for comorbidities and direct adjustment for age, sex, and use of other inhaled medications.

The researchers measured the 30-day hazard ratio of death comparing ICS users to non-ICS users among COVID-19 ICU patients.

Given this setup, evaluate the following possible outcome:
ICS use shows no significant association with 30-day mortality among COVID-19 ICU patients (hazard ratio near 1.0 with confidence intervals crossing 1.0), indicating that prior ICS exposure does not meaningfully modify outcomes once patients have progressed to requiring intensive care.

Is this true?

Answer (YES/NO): NO